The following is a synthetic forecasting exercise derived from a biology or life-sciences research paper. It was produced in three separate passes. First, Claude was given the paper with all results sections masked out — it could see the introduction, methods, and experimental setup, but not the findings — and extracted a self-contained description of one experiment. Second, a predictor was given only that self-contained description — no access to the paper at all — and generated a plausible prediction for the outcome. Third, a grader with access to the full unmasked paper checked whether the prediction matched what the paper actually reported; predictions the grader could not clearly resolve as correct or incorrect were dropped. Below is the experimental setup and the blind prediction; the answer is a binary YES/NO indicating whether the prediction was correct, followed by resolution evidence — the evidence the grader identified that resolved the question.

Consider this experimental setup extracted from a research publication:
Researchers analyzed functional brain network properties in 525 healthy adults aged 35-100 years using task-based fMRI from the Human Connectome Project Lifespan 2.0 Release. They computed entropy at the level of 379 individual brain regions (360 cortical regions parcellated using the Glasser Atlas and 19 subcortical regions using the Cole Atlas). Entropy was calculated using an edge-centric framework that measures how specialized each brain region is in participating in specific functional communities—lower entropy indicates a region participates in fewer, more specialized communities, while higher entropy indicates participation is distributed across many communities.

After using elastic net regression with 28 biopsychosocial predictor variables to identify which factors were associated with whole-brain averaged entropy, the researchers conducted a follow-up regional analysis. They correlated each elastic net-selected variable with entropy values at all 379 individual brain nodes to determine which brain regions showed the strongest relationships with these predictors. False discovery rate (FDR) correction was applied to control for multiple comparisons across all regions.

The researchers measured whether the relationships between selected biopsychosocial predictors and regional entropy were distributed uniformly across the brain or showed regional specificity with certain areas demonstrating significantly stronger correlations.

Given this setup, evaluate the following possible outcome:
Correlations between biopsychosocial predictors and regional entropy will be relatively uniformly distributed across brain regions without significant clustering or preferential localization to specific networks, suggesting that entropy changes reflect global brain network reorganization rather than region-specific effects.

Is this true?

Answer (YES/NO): NO